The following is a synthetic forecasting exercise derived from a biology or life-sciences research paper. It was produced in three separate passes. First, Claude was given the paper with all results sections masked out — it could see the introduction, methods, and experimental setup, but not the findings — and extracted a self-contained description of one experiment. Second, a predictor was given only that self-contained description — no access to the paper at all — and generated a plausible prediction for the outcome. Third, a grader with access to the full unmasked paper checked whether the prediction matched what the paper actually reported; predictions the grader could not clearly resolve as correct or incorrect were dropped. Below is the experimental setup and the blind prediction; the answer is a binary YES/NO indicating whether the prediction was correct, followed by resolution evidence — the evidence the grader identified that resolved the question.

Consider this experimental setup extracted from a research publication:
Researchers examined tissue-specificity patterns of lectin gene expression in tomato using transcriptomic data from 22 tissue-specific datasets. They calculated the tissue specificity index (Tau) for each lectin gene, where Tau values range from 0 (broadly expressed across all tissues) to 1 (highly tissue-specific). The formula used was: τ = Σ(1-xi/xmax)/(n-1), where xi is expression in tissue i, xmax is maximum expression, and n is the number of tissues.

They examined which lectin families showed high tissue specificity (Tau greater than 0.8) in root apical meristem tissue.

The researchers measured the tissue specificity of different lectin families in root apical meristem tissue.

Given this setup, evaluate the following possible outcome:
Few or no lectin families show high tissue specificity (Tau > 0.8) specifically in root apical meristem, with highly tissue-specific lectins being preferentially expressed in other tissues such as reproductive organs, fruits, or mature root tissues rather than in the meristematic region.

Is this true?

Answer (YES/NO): NO